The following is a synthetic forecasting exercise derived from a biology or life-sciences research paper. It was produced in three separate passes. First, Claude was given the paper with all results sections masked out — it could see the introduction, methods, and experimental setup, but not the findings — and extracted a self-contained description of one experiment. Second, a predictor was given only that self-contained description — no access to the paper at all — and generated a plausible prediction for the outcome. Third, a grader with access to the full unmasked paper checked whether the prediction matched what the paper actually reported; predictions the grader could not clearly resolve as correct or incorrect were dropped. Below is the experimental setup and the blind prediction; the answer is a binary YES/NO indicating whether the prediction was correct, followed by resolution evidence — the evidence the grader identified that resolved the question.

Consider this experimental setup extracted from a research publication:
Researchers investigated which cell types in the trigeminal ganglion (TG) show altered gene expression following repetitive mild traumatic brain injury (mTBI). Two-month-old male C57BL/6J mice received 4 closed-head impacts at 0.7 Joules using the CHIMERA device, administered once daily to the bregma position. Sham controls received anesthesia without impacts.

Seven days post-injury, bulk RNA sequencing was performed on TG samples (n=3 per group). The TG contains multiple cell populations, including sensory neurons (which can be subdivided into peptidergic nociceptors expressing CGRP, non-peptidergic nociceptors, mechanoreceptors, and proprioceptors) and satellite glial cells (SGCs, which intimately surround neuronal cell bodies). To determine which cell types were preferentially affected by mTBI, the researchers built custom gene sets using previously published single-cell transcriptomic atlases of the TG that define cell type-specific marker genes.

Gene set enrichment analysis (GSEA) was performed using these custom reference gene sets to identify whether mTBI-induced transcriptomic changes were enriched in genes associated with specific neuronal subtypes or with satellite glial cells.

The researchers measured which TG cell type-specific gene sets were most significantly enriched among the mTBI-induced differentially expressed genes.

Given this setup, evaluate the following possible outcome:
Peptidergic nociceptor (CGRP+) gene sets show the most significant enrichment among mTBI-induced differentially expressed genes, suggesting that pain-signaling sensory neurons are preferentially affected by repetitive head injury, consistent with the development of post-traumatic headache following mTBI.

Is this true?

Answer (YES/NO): NO